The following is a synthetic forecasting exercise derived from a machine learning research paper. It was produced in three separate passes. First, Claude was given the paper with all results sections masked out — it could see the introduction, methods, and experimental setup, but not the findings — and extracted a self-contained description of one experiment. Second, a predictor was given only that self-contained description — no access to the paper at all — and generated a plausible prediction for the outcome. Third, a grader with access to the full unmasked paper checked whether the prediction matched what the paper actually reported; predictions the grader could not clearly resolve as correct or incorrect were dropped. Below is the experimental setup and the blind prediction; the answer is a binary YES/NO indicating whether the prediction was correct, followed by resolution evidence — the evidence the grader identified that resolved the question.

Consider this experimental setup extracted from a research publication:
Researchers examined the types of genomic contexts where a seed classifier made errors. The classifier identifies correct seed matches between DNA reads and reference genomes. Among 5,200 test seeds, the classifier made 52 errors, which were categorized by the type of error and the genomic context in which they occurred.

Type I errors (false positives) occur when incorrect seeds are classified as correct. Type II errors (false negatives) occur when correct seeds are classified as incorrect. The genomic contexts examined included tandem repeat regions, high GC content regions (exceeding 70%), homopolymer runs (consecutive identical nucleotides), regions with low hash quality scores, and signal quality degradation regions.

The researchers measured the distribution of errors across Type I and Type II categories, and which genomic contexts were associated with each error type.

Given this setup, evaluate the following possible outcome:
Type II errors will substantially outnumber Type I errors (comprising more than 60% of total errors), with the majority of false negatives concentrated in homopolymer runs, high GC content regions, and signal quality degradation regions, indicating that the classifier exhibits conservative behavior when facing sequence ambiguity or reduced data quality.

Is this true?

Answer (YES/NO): NO